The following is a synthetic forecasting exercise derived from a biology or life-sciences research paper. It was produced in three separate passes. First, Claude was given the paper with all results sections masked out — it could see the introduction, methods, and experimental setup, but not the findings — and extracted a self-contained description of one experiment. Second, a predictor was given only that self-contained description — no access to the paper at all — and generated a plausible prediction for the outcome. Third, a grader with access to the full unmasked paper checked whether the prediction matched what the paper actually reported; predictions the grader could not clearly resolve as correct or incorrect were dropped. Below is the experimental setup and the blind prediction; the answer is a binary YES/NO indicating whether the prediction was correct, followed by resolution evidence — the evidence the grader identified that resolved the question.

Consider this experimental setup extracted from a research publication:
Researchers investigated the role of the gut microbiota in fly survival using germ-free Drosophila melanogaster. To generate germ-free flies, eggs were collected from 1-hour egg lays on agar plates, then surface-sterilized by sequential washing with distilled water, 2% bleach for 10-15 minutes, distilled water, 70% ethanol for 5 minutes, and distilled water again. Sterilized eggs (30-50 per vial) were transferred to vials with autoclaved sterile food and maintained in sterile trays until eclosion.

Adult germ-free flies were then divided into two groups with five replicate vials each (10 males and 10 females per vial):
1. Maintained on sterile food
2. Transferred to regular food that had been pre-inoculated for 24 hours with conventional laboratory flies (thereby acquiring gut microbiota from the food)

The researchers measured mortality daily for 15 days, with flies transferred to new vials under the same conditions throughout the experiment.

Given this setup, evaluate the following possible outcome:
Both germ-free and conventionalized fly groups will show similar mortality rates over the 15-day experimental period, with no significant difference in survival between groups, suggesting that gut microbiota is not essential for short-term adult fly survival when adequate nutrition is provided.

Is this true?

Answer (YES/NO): NO